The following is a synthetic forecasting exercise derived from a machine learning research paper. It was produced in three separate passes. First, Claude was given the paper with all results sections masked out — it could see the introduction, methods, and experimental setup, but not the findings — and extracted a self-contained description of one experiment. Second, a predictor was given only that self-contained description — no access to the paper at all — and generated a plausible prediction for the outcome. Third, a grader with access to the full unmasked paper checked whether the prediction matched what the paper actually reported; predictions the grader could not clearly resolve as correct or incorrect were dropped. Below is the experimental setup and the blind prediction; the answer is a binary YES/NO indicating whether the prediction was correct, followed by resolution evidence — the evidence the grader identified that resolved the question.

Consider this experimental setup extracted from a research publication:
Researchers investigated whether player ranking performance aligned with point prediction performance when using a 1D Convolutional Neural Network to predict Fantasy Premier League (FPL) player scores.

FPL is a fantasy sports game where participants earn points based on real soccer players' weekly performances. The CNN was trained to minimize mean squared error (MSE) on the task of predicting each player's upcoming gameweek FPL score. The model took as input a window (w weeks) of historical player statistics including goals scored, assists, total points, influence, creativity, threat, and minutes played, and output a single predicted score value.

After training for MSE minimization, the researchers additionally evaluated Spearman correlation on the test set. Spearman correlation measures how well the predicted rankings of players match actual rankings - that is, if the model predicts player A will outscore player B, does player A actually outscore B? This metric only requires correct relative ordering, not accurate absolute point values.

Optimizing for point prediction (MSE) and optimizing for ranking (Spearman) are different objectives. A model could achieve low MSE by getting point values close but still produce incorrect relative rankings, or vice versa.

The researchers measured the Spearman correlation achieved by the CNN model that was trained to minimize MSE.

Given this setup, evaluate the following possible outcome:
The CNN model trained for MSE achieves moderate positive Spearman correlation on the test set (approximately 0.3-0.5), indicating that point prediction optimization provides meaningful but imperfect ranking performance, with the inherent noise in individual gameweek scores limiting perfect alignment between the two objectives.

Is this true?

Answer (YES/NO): NO